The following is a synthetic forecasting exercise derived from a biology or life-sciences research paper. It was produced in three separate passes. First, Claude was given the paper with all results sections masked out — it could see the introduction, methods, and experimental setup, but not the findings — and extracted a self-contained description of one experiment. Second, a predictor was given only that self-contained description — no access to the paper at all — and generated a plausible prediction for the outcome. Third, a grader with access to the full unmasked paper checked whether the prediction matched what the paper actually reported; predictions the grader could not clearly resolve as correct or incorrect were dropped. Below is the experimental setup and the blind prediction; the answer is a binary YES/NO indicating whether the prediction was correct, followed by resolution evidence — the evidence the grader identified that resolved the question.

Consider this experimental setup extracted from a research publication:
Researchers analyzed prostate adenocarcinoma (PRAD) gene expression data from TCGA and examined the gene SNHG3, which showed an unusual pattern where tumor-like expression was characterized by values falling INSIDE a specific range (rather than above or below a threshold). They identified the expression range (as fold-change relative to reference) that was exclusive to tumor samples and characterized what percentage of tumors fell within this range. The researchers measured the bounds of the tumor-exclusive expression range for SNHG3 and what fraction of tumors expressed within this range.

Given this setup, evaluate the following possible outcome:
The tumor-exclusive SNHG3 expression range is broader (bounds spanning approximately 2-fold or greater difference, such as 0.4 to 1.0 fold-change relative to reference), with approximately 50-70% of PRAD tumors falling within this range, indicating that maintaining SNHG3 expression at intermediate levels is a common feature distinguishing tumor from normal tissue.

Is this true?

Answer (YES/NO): NO